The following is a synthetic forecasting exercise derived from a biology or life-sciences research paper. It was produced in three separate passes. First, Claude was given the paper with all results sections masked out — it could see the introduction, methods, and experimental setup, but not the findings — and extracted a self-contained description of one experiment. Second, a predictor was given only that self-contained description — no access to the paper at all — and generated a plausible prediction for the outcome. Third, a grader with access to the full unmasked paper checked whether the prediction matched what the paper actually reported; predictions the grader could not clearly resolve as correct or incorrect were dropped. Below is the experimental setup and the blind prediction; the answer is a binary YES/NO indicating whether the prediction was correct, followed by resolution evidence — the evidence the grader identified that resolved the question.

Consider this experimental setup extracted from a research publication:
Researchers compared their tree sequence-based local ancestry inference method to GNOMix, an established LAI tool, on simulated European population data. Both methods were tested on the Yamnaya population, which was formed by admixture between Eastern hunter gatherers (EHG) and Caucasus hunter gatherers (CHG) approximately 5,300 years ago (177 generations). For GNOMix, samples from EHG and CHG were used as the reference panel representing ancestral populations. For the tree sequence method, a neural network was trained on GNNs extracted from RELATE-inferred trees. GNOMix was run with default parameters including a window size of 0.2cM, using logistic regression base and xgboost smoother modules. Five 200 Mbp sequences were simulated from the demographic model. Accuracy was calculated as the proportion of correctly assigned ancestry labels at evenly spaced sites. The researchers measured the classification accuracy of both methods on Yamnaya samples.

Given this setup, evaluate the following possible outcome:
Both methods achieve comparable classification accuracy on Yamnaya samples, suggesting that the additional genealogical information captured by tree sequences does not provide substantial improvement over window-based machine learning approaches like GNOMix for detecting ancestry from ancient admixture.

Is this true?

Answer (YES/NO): NO